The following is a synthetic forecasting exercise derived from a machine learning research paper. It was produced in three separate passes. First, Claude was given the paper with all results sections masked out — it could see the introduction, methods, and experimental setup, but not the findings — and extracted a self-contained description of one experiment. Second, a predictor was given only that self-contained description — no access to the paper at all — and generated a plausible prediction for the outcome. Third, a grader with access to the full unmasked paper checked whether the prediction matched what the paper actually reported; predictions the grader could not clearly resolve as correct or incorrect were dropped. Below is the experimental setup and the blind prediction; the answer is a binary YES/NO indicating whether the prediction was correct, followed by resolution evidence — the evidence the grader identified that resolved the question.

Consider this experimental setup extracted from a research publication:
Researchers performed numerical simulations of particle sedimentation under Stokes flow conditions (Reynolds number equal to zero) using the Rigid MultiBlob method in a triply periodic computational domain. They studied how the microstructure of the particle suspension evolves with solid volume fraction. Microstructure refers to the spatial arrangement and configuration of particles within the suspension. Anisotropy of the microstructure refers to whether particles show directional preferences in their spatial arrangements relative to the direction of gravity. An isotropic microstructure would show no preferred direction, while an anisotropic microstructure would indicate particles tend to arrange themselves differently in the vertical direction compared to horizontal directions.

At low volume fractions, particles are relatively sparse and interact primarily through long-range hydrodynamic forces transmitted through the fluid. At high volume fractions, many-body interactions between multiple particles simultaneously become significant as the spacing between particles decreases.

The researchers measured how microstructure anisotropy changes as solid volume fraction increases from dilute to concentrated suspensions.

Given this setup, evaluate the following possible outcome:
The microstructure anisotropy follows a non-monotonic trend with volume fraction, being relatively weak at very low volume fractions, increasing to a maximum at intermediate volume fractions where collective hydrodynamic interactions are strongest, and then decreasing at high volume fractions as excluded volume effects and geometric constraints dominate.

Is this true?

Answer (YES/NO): NO